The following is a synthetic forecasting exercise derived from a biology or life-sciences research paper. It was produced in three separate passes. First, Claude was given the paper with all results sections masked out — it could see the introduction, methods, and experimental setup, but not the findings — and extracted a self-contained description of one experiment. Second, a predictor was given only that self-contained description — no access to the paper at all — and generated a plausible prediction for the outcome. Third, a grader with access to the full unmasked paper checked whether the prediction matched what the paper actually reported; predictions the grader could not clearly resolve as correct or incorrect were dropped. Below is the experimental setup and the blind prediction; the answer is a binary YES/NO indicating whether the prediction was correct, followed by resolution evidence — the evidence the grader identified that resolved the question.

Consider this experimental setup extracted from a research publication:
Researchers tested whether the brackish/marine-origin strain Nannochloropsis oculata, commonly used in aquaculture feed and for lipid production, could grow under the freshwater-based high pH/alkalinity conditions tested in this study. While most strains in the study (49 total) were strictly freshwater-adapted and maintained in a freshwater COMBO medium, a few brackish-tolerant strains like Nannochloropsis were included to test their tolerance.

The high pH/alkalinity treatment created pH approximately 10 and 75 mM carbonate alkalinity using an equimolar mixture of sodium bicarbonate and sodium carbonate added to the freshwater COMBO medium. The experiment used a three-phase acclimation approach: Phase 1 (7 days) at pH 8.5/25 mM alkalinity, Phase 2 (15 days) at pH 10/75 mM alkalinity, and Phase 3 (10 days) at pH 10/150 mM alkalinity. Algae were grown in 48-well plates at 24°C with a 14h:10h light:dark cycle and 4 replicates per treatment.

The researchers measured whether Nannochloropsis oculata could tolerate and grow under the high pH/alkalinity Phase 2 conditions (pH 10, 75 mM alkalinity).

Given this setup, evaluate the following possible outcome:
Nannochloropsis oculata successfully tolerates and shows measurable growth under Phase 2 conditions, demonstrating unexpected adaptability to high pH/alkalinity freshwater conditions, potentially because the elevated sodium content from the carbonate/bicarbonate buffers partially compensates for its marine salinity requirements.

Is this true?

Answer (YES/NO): NO